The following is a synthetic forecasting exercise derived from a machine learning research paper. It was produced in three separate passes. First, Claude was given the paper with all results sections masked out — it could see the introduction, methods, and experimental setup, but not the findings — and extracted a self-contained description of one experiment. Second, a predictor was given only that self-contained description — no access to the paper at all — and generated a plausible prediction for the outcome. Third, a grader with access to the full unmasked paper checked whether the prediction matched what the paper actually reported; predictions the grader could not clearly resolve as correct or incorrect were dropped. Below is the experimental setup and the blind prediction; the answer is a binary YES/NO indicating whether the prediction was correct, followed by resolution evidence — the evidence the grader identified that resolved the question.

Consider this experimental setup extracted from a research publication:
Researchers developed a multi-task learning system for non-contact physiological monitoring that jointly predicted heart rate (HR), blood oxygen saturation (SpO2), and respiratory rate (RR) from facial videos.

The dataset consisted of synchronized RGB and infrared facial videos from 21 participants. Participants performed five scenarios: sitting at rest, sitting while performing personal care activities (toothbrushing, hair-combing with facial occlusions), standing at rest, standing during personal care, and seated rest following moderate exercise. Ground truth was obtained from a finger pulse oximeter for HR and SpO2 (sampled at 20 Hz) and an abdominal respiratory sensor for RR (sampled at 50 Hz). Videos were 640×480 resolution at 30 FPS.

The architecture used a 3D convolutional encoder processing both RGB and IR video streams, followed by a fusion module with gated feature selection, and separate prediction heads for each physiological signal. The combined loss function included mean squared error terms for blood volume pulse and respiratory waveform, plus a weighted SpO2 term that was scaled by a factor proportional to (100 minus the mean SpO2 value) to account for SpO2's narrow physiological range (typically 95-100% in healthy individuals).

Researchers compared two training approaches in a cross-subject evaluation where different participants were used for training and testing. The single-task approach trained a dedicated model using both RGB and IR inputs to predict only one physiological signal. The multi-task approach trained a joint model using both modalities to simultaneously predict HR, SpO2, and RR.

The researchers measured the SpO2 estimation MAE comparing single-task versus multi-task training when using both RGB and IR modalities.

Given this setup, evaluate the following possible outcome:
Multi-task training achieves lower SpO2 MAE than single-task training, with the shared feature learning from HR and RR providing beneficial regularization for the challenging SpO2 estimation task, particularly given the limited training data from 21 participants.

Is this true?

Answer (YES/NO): NO